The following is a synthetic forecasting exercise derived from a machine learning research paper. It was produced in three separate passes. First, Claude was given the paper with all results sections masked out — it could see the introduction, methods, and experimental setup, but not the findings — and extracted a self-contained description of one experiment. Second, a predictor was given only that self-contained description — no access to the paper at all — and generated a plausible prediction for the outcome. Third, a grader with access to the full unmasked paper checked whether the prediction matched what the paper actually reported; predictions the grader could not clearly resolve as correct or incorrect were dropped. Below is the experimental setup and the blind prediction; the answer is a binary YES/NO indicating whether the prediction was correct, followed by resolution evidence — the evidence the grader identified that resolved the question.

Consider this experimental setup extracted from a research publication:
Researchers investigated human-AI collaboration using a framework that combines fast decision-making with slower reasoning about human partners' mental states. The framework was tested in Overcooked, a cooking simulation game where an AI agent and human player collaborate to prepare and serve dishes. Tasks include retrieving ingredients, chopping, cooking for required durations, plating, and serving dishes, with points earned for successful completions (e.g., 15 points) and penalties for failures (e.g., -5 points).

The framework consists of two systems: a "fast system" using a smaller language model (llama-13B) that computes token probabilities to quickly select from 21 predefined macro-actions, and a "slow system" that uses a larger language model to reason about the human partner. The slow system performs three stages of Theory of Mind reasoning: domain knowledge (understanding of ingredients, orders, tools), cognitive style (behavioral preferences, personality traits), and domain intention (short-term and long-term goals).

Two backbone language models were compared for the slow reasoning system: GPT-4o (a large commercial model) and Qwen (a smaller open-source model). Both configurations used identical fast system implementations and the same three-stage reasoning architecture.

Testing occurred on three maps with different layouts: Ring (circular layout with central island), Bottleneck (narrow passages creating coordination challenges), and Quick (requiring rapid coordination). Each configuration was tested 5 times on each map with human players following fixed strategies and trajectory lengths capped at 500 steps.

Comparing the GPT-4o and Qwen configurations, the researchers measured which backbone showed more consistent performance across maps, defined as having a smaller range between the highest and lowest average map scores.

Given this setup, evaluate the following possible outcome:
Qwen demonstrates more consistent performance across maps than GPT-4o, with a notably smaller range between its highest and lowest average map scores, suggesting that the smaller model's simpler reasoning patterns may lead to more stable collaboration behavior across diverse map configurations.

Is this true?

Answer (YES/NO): YES